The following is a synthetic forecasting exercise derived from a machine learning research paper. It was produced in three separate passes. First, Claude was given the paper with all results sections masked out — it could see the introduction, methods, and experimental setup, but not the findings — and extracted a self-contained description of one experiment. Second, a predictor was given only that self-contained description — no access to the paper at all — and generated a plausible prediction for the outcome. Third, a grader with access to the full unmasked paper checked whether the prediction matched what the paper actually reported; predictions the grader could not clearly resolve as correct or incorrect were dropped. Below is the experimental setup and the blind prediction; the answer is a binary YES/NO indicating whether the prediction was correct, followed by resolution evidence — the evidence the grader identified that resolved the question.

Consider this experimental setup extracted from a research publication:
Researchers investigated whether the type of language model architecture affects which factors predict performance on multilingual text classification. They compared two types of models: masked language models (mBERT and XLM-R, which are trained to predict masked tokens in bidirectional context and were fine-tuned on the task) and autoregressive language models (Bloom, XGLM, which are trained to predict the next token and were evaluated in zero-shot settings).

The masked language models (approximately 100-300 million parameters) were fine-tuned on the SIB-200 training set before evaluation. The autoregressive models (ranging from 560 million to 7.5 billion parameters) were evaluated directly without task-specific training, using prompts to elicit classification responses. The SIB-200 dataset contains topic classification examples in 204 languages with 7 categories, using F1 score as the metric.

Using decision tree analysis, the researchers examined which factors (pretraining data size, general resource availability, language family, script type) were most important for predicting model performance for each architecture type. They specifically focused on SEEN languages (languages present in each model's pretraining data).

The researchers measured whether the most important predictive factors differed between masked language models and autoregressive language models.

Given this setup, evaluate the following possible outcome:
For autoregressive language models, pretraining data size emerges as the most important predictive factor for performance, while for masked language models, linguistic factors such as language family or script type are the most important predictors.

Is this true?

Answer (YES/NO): NO